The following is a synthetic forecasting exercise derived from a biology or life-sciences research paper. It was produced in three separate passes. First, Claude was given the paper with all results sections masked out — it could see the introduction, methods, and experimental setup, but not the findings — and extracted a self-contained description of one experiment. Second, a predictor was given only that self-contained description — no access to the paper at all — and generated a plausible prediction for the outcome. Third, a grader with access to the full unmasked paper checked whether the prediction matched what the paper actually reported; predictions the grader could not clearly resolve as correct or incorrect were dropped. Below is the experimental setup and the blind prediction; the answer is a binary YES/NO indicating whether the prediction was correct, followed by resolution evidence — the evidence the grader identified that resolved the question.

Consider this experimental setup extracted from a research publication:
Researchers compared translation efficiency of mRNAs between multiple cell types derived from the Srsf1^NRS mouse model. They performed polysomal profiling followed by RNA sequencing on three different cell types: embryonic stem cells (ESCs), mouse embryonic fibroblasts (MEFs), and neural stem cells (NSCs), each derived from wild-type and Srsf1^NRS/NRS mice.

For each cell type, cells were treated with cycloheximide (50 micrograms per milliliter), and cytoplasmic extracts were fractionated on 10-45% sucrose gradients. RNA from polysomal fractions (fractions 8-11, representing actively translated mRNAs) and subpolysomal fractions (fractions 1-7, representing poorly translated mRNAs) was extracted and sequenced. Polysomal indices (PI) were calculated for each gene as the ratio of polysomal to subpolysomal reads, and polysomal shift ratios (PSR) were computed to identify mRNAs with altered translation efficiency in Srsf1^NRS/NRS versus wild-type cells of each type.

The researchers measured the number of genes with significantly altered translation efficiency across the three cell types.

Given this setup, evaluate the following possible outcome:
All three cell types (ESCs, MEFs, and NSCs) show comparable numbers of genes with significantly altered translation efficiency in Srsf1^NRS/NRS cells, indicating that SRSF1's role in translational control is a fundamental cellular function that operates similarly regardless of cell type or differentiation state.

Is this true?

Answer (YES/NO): NO